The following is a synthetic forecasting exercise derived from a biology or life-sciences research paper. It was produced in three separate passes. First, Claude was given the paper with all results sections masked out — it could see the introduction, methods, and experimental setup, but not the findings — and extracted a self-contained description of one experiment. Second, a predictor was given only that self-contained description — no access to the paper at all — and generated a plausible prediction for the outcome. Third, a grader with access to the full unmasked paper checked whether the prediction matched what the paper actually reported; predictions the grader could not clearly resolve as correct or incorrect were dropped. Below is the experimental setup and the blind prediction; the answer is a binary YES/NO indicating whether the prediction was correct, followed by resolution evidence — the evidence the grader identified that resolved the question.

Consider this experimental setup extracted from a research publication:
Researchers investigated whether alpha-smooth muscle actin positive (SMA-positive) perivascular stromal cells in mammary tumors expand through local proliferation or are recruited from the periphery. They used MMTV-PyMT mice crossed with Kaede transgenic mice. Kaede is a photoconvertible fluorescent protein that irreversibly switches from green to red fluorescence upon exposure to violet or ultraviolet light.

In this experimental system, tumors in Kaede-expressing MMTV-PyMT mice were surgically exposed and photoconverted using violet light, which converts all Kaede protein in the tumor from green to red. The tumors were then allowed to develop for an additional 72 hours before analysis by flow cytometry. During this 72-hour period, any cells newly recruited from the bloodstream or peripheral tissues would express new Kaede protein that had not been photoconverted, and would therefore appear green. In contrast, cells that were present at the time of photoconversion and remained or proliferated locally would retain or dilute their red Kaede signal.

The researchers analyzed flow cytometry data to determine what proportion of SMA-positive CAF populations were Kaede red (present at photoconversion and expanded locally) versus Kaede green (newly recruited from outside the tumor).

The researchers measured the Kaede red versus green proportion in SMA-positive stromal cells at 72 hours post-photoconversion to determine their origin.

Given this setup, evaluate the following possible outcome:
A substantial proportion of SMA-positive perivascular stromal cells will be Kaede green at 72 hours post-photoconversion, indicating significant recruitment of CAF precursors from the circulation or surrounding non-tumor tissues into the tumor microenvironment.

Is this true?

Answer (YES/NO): NO